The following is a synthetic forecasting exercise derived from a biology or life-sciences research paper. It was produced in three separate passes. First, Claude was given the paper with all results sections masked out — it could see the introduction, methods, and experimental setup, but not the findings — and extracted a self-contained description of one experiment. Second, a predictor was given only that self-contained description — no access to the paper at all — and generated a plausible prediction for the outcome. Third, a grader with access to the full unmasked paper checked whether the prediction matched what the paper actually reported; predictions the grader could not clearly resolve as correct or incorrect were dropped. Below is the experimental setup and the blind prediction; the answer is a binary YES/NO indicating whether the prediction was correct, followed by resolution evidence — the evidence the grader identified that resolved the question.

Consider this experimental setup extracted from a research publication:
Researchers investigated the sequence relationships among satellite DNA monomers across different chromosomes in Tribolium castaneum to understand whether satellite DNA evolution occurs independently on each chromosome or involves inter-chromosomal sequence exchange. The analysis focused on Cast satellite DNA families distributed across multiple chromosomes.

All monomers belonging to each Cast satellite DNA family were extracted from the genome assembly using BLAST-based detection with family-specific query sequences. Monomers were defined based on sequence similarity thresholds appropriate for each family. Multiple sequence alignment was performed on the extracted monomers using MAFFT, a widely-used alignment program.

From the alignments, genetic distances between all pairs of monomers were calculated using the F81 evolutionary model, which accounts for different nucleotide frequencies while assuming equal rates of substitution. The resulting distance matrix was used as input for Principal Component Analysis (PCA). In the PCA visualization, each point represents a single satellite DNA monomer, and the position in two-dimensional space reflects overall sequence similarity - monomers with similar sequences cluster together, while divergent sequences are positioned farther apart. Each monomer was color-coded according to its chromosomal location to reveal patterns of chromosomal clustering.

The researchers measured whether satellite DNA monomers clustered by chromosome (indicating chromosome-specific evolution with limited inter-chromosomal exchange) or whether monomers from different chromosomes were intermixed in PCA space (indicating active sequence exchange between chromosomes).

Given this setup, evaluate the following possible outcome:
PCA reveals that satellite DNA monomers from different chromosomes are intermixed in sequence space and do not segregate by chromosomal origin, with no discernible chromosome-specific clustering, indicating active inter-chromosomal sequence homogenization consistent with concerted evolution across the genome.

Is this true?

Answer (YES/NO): NO